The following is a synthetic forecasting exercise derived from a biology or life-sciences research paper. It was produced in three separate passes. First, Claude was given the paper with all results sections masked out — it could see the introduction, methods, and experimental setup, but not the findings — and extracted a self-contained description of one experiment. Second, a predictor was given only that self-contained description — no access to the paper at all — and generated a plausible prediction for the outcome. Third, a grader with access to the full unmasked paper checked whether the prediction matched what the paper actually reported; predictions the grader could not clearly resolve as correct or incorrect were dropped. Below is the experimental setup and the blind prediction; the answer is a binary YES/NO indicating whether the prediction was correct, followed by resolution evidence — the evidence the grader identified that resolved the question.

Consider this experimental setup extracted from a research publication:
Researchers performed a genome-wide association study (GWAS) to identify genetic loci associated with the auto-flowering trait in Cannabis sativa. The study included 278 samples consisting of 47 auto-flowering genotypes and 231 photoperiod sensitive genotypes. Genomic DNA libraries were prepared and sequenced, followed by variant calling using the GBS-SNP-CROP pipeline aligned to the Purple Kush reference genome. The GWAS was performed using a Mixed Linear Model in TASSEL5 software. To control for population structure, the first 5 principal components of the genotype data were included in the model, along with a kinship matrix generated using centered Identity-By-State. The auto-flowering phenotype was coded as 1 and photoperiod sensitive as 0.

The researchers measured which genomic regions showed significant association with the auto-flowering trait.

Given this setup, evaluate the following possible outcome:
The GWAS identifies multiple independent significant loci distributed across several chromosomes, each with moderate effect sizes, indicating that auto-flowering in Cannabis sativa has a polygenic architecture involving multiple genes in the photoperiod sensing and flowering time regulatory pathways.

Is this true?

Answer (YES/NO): NO